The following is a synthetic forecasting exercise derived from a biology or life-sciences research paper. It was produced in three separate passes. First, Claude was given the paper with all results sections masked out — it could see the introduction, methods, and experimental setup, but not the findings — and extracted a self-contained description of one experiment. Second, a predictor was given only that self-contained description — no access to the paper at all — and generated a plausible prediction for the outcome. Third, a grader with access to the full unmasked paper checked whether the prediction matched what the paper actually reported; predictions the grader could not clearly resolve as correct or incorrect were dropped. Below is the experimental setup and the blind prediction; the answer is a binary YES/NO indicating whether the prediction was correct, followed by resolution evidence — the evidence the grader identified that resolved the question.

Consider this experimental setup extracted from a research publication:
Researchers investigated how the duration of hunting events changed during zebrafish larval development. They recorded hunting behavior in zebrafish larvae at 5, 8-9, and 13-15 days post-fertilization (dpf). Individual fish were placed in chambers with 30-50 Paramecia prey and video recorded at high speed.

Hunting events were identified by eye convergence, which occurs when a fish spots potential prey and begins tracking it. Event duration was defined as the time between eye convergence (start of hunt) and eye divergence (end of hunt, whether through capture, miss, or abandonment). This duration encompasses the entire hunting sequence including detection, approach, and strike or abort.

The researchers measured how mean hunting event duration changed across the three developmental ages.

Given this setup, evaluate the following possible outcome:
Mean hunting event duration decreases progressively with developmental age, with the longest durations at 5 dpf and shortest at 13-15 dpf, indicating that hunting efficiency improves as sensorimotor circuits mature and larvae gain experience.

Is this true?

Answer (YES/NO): YES